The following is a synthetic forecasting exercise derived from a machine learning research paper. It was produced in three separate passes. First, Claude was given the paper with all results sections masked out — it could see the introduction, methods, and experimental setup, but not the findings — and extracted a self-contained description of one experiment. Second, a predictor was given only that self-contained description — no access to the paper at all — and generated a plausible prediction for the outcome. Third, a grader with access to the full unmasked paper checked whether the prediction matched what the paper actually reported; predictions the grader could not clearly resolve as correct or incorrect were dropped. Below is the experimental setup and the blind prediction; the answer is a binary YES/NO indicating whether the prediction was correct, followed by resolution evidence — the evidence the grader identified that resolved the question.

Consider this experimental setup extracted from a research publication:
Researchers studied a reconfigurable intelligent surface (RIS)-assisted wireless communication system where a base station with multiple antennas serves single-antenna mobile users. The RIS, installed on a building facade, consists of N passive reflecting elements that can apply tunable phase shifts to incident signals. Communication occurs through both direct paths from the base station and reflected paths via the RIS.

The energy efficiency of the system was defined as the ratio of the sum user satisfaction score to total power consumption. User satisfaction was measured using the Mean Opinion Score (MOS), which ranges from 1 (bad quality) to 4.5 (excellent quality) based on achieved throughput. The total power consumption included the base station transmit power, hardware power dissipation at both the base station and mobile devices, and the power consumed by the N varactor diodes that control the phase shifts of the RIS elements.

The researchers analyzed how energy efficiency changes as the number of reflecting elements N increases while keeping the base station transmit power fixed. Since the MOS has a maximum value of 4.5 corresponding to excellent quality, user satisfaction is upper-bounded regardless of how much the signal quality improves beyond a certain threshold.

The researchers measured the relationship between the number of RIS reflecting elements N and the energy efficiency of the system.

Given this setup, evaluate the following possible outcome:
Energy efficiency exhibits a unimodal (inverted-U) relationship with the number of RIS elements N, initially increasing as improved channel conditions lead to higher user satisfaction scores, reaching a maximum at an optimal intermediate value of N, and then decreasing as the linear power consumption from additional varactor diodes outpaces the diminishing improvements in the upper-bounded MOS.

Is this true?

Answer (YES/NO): YES